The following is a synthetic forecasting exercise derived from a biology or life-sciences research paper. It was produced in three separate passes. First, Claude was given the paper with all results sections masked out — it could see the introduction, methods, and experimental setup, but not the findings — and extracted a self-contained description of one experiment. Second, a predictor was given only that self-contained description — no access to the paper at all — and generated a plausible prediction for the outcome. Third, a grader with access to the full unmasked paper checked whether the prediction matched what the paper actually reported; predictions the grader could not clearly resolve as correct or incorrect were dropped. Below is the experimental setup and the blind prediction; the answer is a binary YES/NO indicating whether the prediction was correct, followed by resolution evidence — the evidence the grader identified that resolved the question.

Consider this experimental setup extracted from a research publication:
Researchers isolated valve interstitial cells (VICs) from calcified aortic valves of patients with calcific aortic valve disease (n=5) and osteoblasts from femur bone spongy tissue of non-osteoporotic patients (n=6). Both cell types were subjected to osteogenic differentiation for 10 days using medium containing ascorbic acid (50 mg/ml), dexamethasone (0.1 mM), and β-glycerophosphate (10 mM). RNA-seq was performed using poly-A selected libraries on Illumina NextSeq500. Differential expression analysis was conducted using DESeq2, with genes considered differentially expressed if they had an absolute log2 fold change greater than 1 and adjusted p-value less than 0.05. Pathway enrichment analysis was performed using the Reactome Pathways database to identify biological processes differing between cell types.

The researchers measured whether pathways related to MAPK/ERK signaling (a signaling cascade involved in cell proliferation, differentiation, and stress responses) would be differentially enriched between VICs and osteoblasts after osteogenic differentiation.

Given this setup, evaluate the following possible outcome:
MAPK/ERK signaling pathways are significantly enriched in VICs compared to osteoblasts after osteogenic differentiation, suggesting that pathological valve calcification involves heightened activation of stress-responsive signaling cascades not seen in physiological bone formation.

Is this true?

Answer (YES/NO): YES